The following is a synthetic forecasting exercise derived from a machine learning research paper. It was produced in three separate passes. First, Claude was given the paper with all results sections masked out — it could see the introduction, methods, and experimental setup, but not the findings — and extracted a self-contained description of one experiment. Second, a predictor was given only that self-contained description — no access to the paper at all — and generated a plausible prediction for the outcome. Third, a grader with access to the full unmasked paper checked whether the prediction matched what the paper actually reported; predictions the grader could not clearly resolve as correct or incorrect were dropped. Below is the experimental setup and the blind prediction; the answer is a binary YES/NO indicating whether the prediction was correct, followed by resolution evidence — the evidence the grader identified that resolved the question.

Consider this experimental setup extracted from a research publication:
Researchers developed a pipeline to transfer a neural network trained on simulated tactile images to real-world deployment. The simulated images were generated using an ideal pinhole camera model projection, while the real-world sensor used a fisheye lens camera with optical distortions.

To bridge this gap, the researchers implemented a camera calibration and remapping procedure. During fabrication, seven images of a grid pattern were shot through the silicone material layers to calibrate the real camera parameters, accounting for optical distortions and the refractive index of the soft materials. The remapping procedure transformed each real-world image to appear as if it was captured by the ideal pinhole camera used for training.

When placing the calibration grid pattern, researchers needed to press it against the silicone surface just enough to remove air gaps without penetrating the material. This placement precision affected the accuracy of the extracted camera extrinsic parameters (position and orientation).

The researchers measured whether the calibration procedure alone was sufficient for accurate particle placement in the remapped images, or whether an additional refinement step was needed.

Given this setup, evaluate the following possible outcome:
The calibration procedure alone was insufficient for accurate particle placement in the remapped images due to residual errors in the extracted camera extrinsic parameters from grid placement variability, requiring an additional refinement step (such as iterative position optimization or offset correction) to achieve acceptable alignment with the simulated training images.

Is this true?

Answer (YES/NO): YES